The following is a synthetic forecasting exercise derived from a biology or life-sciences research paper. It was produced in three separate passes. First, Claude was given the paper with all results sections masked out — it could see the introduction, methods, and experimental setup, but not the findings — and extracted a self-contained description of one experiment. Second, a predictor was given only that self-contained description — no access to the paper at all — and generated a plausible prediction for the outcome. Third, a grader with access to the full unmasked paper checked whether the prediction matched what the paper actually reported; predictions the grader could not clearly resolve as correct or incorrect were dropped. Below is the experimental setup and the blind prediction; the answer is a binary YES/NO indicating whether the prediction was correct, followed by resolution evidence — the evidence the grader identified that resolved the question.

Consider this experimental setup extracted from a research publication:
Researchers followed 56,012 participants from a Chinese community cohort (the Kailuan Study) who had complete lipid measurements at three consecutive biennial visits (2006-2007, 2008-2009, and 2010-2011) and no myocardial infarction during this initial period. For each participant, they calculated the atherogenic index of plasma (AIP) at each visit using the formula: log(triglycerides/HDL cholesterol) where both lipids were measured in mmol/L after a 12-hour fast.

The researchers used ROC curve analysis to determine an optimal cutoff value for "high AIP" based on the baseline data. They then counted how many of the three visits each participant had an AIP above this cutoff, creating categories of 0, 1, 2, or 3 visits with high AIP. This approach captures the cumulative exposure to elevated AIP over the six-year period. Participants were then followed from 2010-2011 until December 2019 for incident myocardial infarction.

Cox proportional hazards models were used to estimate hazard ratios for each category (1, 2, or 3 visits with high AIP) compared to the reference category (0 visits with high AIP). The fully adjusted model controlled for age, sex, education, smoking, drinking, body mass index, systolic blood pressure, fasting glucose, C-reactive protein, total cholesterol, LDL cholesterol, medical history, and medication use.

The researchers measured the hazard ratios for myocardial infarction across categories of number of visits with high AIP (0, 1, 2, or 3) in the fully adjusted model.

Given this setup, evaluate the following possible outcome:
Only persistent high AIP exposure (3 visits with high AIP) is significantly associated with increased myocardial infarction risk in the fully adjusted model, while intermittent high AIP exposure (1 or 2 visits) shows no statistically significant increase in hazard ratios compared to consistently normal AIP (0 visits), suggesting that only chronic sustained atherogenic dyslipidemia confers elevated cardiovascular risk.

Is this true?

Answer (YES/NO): NO